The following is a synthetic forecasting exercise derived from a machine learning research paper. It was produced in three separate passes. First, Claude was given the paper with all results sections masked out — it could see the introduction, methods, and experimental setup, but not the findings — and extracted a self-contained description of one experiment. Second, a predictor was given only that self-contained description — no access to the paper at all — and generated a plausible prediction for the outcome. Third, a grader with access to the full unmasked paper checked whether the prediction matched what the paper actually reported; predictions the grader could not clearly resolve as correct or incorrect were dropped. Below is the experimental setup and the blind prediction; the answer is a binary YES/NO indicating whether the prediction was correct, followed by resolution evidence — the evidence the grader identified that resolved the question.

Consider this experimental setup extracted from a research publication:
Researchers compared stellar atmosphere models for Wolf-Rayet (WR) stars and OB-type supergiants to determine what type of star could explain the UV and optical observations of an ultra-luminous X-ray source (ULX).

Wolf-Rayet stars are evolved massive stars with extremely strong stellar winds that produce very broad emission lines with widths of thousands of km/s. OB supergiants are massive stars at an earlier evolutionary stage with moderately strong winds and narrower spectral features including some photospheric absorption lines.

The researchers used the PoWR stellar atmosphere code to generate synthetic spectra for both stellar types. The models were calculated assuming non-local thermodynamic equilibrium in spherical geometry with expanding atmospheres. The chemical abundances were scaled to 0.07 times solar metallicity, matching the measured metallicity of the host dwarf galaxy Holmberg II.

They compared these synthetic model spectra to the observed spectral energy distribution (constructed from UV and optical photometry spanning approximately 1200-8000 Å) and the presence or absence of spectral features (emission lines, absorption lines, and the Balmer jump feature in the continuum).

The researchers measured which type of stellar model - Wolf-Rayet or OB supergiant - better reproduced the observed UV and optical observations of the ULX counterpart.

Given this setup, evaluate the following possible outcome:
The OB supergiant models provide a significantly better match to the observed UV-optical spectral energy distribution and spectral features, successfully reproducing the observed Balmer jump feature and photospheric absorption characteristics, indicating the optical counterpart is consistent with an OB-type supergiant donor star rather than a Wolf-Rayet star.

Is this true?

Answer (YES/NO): NO